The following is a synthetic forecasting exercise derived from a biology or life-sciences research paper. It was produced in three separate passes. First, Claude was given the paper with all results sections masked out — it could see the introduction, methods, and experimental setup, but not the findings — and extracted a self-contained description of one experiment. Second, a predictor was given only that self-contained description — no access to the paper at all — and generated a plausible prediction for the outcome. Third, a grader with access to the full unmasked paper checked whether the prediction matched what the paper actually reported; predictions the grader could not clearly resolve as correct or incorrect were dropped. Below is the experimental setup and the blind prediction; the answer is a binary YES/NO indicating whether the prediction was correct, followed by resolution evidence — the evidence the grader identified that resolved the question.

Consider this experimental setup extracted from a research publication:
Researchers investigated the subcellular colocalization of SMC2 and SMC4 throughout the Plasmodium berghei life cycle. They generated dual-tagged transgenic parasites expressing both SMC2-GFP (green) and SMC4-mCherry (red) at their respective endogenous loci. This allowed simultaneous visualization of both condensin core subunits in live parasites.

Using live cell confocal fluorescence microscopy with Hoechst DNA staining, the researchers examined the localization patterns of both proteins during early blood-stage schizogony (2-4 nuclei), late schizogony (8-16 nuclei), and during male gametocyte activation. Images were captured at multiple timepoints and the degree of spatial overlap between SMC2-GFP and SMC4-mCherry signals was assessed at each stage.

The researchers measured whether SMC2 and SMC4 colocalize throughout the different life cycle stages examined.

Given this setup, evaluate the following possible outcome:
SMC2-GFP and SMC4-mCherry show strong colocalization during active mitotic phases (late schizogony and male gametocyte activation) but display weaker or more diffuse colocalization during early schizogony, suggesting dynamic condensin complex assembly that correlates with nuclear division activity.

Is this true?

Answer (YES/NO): NO